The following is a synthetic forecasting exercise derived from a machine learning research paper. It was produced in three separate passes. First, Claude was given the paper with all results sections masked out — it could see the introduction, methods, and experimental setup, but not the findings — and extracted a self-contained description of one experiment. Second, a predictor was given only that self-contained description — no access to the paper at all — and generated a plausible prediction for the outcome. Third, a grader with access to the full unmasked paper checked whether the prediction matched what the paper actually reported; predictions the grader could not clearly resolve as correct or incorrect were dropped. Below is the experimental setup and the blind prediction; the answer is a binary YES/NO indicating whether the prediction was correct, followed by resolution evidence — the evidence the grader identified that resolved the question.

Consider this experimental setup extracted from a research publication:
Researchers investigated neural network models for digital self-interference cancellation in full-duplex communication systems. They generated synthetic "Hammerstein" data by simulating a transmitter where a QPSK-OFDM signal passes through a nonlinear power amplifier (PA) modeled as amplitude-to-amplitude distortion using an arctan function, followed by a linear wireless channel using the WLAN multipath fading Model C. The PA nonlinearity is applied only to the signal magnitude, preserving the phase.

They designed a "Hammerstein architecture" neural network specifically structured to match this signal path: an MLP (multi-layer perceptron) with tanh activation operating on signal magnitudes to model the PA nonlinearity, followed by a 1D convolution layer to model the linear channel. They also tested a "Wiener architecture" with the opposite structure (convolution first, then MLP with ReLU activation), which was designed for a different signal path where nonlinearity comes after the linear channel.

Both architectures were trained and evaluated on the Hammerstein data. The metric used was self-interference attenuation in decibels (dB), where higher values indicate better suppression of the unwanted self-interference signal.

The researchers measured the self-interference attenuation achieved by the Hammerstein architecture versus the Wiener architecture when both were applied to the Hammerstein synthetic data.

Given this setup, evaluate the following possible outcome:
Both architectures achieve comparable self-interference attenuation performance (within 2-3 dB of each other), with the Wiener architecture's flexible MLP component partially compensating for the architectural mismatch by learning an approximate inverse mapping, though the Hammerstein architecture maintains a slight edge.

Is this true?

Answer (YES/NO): NO